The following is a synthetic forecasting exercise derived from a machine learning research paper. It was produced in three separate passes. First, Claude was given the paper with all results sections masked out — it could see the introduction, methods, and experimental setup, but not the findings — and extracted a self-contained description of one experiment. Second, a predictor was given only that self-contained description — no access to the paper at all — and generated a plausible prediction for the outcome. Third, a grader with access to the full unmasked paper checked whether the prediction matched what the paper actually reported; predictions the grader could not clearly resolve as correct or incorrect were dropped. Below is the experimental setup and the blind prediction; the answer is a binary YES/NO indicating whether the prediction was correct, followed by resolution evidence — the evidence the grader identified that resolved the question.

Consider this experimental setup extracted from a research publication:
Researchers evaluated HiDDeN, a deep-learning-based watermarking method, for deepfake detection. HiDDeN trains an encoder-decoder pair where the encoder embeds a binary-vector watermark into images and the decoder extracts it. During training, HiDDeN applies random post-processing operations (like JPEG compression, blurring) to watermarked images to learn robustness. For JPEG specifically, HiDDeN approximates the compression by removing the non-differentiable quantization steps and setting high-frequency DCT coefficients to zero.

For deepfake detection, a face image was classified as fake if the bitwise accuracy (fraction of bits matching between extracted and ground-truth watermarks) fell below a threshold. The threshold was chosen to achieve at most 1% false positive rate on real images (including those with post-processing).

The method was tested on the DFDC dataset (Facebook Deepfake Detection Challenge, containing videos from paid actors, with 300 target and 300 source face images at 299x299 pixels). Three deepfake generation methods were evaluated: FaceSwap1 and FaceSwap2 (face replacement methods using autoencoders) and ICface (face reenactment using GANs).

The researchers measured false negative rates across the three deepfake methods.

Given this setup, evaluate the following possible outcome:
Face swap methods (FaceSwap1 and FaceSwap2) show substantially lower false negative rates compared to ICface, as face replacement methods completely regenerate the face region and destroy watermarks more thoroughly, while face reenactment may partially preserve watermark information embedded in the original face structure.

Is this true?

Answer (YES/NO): NO